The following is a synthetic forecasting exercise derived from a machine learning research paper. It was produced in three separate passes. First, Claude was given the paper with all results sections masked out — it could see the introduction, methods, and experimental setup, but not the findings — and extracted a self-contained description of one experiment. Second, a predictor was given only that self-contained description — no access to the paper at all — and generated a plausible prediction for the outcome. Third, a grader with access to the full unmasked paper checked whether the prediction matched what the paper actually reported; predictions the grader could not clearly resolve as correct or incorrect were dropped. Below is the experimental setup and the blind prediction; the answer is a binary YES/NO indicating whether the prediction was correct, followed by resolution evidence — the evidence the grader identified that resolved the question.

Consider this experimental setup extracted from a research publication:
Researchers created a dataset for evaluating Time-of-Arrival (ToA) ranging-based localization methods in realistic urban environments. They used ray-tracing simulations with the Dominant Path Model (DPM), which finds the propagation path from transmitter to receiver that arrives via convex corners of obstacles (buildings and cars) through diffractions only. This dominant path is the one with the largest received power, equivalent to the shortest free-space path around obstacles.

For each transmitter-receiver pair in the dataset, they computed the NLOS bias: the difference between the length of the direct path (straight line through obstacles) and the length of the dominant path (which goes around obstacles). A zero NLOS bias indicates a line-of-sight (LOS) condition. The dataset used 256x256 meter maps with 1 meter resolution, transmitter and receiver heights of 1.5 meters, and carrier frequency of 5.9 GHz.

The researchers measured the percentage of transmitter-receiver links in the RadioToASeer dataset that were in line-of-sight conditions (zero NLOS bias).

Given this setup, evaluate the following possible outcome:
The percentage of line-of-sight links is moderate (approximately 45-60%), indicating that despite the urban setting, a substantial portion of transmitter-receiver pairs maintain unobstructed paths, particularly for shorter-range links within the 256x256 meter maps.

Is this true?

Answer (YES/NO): YES